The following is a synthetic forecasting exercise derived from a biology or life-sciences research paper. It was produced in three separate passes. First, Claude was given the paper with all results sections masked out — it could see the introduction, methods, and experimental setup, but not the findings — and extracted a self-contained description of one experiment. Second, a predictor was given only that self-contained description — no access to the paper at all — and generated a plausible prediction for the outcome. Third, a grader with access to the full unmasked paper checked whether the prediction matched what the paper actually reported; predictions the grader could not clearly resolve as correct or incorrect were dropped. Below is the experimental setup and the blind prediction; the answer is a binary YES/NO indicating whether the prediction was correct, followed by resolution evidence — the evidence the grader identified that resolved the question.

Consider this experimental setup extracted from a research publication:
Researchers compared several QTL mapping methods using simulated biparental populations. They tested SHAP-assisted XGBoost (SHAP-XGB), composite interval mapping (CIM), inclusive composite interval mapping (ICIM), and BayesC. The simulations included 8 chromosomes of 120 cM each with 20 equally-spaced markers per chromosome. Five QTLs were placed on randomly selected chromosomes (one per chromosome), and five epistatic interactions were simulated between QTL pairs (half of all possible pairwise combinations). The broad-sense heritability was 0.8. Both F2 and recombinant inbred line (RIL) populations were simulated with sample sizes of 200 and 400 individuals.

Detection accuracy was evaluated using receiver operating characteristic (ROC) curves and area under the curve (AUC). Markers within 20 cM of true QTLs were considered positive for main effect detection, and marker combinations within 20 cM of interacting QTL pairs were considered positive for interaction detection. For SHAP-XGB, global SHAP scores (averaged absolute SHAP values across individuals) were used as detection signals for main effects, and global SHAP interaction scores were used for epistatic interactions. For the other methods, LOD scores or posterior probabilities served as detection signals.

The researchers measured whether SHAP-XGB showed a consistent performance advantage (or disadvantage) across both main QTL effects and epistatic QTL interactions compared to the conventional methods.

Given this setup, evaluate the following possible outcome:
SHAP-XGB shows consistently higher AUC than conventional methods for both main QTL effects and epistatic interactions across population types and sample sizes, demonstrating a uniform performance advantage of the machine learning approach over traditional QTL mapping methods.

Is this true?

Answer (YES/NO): NO